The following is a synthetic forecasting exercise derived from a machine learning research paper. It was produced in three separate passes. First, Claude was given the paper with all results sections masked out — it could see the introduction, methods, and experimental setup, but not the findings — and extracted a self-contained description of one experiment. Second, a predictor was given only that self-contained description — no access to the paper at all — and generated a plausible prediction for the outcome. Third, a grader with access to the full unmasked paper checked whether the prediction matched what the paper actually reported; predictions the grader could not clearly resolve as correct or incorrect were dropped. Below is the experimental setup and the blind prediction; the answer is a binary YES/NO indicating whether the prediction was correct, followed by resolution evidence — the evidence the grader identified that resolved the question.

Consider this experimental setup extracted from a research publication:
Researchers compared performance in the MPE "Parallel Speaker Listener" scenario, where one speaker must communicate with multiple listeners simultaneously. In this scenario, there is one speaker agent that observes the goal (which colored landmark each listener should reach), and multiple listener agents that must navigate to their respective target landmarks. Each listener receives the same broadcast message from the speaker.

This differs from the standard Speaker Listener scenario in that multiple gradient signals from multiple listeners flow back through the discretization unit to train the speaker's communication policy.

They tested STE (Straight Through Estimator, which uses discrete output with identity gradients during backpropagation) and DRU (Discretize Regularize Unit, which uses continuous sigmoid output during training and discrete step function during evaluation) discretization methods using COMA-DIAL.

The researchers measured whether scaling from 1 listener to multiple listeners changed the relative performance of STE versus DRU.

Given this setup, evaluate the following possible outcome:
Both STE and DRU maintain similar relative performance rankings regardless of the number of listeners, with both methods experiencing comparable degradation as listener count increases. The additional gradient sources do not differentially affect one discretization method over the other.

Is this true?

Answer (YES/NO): NO